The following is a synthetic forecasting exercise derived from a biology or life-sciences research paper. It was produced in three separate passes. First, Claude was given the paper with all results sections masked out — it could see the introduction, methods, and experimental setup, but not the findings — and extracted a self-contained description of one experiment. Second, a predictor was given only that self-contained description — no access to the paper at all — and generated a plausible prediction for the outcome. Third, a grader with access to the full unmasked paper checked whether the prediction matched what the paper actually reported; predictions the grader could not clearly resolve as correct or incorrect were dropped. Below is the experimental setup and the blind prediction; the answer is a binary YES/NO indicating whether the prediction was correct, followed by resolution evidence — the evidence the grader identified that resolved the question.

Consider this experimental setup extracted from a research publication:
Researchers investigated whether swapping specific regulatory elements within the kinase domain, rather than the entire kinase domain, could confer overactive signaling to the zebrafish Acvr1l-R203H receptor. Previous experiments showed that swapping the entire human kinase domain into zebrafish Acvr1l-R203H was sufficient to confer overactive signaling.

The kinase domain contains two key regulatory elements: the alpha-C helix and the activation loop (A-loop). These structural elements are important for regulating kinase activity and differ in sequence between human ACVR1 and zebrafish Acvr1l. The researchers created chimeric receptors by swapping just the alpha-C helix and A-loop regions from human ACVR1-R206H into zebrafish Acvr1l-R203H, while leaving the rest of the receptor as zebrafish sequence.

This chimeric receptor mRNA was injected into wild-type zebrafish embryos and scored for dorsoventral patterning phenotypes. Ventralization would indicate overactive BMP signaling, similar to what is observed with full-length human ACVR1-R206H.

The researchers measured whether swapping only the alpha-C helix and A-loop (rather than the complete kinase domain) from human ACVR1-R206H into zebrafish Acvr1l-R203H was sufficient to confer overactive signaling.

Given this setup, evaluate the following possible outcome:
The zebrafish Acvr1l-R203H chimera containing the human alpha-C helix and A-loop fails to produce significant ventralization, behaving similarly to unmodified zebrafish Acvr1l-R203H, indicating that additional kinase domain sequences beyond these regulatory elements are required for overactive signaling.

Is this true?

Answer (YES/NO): YES